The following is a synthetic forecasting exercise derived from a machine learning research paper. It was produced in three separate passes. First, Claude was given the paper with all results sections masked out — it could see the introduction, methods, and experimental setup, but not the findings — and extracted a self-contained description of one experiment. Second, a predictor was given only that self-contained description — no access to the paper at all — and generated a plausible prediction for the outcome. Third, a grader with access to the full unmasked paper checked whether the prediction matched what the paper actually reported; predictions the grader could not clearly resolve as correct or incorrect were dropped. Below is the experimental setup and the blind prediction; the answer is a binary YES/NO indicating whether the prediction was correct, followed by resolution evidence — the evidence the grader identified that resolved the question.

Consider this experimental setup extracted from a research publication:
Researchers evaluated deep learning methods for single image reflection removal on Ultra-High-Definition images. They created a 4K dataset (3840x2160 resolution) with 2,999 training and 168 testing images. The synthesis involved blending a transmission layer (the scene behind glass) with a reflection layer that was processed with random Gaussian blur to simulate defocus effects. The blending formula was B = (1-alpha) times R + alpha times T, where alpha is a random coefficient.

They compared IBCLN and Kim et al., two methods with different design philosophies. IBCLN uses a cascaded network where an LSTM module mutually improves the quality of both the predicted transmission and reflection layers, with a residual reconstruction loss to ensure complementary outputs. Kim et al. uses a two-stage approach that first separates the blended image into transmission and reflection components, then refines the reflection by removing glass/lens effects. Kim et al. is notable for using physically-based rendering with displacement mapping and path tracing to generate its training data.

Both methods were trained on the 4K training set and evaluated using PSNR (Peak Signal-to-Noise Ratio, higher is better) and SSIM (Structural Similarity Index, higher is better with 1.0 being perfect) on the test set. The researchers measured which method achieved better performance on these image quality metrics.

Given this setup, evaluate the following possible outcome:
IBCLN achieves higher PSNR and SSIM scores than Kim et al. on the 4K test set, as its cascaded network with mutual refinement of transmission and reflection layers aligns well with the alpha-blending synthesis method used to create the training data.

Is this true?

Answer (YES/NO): YES